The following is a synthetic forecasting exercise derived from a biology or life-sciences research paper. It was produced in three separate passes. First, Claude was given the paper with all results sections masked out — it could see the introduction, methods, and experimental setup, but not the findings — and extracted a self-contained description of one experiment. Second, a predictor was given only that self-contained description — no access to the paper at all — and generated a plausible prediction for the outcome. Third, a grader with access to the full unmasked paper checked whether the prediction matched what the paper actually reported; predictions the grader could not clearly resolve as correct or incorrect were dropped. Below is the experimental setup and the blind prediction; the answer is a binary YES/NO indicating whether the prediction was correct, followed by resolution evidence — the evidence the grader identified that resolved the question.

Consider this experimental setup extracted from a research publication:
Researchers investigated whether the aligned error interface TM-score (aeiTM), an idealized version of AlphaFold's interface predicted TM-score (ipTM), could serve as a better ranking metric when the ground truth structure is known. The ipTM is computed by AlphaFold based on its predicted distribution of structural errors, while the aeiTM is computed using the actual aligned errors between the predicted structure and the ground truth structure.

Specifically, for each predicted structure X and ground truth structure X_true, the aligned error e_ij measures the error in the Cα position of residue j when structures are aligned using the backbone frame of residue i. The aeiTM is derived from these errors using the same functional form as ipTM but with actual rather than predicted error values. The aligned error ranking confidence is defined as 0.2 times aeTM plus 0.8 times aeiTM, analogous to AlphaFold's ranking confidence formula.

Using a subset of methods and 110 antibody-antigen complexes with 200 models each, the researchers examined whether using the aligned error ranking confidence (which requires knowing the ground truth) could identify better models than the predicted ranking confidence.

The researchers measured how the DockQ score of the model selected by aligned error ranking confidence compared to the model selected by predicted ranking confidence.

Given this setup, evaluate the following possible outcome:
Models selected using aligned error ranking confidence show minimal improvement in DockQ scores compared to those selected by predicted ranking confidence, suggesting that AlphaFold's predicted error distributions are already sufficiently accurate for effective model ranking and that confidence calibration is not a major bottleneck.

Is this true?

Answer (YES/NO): NO